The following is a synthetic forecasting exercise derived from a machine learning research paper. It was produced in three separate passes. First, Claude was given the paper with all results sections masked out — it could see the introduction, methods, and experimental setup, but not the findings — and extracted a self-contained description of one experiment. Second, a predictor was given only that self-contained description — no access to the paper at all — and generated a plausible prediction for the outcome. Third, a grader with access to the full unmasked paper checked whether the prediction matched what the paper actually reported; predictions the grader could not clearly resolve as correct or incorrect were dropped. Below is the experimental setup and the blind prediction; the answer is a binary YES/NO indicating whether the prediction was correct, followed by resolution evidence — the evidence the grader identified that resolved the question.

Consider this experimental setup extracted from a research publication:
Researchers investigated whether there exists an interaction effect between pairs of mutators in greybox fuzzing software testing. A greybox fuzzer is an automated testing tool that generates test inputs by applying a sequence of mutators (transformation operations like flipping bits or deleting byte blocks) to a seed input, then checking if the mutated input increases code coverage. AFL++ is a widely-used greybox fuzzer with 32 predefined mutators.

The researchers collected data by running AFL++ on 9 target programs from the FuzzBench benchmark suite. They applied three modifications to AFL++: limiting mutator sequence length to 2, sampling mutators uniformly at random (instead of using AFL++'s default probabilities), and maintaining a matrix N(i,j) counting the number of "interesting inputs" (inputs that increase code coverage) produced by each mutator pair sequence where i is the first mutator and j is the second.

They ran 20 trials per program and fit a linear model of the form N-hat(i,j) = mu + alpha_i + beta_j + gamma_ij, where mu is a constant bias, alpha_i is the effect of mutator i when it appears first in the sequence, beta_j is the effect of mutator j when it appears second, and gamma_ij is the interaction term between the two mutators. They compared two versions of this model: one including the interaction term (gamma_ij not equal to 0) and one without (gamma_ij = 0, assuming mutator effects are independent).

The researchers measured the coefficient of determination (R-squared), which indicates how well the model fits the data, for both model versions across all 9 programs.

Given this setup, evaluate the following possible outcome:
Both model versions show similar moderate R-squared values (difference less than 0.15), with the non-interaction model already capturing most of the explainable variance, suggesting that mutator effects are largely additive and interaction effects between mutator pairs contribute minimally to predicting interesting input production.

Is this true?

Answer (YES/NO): NO